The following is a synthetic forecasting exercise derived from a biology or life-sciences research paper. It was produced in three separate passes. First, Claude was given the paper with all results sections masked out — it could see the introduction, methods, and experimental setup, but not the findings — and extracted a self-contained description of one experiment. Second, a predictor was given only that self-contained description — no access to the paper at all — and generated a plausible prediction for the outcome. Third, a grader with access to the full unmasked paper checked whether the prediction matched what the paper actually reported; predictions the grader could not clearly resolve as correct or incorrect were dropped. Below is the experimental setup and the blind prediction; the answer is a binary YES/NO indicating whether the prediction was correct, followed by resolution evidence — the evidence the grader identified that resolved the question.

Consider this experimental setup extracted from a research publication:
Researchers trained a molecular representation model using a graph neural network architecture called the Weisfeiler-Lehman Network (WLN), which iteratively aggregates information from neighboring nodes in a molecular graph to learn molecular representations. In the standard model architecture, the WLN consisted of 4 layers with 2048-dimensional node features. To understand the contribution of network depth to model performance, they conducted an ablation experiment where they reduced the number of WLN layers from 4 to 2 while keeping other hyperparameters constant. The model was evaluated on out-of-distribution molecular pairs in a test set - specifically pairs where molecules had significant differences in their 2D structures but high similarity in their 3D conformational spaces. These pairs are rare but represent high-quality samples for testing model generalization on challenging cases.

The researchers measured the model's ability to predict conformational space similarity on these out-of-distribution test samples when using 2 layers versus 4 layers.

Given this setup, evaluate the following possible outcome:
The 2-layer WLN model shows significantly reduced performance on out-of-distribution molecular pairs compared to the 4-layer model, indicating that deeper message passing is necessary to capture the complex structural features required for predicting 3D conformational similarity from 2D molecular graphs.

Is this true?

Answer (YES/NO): YES